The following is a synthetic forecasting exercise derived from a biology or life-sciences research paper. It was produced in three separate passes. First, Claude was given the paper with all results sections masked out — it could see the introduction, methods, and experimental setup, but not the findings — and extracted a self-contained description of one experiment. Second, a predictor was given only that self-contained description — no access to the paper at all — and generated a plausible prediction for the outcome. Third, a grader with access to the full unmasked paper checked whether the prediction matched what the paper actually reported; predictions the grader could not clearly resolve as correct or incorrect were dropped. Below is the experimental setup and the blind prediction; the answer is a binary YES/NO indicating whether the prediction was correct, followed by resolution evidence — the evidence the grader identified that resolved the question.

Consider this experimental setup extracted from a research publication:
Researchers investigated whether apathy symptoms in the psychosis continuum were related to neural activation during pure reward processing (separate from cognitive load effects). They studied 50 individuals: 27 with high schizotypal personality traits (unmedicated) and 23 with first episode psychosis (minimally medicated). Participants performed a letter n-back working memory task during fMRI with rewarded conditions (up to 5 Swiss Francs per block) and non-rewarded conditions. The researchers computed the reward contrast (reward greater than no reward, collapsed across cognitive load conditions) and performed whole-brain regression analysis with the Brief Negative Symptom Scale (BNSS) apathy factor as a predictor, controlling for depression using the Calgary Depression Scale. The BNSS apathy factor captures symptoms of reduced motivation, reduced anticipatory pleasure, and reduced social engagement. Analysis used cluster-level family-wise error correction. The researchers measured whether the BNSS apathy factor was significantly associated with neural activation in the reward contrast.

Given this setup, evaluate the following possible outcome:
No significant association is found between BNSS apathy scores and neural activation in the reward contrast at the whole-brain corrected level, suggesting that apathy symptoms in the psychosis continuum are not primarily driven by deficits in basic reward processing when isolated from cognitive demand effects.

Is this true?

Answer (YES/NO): YES